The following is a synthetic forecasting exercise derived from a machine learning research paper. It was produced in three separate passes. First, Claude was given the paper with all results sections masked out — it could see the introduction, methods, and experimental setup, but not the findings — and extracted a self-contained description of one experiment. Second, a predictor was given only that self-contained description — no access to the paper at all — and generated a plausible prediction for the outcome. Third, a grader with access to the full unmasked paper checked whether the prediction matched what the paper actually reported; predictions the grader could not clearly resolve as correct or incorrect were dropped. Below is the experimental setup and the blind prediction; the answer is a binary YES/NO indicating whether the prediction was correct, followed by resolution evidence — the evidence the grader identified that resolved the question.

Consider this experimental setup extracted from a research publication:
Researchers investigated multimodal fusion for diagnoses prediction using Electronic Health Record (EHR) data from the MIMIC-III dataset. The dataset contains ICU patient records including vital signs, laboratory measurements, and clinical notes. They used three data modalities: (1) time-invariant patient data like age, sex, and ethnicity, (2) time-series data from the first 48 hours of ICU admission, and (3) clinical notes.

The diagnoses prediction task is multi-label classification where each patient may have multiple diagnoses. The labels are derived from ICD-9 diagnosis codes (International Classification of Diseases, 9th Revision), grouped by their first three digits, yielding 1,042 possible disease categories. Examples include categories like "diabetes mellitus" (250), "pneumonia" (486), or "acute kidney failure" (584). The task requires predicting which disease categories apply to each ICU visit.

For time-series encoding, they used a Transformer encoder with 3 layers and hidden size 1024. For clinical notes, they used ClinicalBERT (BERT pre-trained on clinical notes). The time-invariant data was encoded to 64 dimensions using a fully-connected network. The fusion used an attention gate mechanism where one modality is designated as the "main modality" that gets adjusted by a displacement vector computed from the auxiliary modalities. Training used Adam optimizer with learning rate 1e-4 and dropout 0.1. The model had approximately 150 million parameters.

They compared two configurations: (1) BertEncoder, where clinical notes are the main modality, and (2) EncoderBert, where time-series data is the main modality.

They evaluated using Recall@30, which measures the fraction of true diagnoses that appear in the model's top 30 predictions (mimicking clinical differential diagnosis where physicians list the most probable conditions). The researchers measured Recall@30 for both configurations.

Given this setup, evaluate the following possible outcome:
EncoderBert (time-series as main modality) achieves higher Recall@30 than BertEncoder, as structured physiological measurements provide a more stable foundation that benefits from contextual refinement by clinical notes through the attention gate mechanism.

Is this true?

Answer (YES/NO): NO